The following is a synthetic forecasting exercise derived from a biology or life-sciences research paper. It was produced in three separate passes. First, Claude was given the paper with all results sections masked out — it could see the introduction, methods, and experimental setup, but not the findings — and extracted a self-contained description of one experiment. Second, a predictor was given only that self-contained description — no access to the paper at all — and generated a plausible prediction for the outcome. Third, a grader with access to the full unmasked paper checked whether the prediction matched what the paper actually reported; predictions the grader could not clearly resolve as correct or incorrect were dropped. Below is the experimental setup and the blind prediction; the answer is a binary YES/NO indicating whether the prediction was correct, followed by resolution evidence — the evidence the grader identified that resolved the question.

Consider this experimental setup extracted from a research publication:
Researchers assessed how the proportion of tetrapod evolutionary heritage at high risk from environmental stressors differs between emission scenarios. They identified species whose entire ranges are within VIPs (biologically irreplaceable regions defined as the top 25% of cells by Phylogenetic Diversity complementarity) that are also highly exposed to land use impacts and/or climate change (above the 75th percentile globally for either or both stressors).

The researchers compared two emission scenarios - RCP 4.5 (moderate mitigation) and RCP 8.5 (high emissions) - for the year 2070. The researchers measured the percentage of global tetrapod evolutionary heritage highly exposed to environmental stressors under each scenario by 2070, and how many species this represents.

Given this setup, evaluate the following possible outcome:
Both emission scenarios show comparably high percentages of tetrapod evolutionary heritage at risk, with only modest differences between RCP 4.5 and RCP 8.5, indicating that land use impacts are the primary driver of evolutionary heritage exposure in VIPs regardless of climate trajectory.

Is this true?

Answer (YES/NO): NO